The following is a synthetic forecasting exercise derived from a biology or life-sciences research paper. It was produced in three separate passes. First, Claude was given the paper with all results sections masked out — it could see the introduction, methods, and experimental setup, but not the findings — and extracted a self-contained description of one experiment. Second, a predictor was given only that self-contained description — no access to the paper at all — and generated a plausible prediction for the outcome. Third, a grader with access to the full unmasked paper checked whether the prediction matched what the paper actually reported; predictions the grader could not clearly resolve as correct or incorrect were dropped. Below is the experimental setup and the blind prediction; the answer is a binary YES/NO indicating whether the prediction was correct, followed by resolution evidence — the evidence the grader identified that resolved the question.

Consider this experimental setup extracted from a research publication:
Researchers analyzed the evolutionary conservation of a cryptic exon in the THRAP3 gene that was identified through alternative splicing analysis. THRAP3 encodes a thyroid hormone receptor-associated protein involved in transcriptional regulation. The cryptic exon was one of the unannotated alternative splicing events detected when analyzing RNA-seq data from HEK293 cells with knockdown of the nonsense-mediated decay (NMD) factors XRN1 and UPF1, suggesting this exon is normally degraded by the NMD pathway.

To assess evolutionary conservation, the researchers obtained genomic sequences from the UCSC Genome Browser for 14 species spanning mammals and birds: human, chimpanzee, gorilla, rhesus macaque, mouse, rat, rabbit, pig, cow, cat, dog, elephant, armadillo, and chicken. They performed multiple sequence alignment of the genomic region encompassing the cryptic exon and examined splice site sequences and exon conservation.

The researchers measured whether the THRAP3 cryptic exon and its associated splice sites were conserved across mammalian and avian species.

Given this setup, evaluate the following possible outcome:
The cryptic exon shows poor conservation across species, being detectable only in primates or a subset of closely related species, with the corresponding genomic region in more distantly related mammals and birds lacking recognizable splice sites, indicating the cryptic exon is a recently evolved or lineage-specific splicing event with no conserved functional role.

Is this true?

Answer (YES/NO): NO